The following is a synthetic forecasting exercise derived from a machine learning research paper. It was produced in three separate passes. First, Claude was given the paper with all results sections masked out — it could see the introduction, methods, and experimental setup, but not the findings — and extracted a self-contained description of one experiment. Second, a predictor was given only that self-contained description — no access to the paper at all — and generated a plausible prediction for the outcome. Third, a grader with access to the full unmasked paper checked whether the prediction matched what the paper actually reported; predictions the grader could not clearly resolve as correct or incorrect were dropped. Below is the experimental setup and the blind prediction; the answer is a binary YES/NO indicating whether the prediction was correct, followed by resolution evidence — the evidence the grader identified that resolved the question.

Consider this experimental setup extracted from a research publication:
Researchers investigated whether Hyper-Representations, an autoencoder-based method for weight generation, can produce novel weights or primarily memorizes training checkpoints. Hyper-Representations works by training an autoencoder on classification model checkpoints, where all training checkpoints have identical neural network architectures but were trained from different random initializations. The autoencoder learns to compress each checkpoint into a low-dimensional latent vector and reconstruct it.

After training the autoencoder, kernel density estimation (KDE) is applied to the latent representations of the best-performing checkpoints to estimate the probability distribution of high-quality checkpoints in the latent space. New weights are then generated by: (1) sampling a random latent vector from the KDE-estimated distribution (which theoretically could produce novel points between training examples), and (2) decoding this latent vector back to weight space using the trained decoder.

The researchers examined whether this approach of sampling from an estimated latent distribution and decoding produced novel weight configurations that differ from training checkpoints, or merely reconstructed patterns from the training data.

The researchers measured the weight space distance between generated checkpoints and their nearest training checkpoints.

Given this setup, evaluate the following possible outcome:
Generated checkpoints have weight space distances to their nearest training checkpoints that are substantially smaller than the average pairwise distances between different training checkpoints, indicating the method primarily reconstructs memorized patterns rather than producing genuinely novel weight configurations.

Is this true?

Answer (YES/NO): YES